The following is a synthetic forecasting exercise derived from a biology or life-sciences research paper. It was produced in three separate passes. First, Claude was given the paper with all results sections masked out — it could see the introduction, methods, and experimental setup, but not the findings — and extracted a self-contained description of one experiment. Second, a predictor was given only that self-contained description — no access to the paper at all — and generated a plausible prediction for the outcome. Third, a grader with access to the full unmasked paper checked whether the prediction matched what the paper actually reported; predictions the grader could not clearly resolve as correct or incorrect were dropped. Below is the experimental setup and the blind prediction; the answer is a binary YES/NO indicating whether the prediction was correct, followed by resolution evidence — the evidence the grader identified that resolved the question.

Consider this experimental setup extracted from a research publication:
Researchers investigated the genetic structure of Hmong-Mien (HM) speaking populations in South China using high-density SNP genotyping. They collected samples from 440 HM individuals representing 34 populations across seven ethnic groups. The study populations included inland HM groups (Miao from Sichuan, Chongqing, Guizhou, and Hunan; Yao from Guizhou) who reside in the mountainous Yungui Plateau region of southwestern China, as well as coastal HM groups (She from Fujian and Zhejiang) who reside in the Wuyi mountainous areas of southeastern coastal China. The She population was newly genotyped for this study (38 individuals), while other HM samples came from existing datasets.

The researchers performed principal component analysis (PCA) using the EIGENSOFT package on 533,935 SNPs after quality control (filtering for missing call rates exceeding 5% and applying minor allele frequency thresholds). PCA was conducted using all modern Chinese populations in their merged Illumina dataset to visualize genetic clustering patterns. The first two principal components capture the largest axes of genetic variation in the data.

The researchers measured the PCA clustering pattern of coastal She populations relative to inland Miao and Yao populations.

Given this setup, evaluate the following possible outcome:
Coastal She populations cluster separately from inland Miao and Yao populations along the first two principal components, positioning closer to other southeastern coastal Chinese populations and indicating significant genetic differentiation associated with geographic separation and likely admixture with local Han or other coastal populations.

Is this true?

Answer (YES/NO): YES